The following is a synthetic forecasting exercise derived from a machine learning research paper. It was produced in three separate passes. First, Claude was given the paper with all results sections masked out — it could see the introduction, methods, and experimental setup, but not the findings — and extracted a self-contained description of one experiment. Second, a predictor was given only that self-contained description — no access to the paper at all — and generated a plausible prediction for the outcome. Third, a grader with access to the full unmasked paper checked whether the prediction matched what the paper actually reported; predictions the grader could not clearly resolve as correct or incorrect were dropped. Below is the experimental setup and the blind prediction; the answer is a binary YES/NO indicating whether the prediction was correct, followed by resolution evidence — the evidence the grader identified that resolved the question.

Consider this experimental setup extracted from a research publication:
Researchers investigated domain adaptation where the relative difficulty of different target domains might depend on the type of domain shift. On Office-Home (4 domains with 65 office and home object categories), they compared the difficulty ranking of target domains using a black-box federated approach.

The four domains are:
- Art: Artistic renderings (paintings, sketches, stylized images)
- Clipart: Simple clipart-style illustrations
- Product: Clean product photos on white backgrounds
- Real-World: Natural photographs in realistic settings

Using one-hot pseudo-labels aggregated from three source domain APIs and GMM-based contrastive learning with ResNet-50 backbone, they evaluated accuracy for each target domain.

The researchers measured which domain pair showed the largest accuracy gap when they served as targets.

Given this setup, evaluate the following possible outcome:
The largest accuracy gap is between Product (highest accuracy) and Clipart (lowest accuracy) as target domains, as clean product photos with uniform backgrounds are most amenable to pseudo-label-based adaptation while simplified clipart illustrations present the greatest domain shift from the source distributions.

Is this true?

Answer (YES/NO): NO